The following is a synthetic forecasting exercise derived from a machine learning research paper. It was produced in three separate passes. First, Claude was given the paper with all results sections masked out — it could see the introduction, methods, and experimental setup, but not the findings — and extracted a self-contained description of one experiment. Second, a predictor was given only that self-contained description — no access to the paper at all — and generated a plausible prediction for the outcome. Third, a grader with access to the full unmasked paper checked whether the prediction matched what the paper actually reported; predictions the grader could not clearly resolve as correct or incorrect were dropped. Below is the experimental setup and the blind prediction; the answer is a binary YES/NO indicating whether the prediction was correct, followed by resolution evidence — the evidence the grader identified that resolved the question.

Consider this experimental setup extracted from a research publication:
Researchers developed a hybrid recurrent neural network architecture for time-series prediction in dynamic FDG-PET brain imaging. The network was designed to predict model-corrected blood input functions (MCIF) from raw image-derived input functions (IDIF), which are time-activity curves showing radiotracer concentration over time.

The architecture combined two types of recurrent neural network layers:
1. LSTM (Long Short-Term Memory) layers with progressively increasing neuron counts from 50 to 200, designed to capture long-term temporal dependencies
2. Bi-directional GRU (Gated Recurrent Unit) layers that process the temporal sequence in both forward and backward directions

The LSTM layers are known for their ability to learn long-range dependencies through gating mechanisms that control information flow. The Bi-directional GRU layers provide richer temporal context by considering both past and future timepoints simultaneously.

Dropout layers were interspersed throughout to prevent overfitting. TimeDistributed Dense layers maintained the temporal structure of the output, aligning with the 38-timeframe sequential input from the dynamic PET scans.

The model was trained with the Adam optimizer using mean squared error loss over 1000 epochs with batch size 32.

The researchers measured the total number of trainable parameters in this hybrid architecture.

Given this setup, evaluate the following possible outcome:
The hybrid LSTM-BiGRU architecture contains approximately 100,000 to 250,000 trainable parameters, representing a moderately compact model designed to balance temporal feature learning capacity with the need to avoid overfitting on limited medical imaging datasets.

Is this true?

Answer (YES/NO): NO